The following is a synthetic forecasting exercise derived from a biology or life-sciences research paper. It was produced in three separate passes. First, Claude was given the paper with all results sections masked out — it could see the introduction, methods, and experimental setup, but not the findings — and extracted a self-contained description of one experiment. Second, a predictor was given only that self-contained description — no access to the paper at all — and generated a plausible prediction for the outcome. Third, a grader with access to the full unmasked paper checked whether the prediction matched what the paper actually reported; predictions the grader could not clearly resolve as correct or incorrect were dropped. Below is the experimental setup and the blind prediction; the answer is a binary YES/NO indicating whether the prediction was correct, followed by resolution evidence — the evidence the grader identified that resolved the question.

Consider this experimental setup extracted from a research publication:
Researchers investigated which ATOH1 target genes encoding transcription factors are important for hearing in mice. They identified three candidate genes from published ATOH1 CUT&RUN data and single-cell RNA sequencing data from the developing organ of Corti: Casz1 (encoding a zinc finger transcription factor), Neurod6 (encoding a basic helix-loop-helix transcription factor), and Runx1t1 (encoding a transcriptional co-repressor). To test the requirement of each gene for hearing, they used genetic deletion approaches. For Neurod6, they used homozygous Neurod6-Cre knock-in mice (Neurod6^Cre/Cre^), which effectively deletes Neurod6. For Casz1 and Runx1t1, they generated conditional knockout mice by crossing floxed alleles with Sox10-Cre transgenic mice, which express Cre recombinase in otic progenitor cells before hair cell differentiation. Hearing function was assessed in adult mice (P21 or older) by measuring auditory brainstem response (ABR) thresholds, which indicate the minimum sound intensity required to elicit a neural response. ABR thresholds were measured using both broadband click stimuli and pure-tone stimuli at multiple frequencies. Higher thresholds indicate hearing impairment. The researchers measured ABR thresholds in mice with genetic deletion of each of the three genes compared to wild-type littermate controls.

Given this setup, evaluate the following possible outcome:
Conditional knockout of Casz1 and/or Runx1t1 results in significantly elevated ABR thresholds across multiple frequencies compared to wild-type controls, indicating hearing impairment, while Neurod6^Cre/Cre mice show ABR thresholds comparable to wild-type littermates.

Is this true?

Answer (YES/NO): YES